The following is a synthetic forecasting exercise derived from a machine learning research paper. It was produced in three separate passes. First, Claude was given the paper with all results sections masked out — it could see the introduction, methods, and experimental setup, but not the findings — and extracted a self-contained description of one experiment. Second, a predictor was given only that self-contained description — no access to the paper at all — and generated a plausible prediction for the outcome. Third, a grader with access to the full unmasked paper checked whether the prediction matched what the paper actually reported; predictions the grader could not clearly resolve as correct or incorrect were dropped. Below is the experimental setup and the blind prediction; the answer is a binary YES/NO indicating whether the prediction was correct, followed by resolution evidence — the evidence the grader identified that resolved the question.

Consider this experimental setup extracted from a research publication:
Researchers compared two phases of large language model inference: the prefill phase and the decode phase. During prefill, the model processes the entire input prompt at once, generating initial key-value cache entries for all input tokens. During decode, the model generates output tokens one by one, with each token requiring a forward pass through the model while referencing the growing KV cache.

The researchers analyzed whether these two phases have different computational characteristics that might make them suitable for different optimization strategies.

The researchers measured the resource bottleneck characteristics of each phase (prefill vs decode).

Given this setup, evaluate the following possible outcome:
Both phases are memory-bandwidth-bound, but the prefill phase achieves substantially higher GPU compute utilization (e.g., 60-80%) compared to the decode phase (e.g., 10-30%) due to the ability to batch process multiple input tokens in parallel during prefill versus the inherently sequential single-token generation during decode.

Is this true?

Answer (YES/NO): NO